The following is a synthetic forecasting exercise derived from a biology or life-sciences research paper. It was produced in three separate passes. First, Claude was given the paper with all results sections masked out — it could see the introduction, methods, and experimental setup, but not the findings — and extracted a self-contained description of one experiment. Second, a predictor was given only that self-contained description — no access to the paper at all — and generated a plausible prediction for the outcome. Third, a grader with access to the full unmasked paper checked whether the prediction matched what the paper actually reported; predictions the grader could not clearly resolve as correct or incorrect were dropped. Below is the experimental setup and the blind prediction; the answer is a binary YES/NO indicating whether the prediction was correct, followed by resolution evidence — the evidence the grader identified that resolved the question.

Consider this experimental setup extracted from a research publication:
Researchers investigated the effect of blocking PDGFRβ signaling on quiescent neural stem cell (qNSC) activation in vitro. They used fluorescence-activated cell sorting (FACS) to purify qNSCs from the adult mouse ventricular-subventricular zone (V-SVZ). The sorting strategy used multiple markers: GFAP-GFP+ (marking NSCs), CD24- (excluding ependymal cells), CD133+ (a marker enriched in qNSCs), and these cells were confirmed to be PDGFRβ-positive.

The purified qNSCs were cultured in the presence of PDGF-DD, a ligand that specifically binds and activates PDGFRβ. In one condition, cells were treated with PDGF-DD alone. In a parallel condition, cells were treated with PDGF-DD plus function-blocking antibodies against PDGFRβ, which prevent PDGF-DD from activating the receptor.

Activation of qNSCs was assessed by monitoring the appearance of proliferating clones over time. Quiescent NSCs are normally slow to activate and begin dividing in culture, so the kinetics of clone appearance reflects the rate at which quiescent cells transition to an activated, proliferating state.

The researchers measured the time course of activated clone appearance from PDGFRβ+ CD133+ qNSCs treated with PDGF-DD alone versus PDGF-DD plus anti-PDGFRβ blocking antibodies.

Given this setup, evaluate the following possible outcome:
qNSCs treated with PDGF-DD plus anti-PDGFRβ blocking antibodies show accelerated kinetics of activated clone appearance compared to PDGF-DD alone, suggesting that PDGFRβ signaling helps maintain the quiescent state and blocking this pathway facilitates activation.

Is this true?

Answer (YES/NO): YES